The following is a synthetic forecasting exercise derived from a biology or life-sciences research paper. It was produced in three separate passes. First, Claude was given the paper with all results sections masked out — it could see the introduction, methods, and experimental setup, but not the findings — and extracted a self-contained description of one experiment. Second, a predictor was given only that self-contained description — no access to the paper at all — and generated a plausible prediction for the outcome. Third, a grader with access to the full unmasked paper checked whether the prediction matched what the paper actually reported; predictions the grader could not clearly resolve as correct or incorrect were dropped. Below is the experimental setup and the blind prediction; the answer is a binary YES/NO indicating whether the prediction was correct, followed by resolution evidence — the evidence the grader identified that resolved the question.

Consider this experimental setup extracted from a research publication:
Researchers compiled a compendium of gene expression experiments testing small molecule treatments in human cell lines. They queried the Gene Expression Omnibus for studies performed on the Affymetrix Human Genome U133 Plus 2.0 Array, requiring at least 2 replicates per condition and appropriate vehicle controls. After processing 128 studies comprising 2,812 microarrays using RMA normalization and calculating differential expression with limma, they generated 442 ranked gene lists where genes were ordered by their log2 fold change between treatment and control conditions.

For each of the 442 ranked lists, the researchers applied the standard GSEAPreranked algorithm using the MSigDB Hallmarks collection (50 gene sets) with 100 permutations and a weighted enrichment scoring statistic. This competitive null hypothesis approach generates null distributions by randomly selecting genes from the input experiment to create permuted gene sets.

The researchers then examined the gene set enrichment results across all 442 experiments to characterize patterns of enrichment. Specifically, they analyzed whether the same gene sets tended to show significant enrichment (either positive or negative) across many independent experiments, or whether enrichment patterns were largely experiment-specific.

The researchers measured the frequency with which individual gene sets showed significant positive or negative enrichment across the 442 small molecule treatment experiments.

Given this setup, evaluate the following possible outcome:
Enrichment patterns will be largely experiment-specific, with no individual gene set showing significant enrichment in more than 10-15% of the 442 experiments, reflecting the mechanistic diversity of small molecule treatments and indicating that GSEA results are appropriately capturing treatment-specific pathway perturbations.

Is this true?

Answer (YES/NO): NO